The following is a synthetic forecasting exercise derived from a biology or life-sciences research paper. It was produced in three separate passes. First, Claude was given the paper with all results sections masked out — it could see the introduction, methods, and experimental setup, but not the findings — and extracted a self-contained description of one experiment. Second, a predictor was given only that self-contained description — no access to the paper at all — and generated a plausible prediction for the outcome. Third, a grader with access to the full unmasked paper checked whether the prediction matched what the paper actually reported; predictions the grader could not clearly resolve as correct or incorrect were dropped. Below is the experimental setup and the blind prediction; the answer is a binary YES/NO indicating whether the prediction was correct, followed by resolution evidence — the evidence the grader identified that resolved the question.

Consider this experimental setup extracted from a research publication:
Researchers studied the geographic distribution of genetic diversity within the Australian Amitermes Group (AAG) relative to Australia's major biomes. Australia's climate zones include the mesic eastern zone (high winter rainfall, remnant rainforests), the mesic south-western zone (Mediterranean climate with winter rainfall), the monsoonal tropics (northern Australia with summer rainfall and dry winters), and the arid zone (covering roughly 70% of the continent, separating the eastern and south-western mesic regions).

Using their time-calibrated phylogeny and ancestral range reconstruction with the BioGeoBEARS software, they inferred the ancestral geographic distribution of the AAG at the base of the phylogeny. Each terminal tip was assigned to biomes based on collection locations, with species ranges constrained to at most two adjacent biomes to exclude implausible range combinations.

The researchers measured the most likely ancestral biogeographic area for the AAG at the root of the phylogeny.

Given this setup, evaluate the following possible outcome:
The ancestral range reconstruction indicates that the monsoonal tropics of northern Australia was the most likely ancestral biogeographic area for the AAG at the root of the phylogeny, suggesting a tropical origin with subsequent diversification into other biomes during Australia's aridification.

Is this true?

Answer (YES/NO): NO